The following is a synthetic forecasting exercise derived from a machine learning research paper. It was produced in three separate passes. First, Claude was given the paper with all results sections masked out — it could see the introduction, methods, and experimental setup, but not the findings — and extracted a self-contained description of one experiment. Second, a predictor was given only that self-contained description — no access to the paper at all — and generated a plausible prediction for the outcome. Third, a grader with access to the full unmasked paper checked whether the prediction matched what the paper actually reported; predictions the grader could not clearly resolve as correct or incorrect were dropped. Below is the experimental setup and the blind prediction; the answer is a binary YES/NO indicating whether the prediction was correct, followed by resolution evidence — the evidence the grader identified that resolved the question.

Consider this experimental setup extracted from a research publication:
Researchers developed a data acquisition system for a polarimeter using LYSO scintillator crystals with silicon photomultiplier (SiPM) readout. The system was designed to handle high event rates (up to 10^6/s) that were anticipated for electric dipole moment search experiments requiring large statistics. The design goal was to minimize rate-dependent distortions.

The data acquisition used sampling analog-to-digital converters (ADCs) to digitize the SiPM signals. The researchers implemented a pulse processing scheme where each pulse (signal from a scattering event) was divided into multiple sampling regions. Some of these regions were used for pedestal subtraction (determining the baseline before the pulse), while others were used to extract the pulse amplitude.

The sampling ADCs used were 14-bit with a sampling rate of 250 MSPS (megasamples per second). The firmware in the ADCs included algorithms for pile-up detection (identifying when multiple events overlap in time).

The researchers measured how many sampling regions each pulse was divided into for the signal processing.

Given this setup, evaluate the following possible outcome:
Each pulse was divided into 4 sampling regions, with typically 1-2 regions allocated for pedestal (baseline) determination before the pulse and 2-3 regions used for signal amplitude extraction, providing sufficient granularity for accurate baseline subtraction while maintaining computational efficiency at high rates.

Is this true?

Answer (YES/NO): NO